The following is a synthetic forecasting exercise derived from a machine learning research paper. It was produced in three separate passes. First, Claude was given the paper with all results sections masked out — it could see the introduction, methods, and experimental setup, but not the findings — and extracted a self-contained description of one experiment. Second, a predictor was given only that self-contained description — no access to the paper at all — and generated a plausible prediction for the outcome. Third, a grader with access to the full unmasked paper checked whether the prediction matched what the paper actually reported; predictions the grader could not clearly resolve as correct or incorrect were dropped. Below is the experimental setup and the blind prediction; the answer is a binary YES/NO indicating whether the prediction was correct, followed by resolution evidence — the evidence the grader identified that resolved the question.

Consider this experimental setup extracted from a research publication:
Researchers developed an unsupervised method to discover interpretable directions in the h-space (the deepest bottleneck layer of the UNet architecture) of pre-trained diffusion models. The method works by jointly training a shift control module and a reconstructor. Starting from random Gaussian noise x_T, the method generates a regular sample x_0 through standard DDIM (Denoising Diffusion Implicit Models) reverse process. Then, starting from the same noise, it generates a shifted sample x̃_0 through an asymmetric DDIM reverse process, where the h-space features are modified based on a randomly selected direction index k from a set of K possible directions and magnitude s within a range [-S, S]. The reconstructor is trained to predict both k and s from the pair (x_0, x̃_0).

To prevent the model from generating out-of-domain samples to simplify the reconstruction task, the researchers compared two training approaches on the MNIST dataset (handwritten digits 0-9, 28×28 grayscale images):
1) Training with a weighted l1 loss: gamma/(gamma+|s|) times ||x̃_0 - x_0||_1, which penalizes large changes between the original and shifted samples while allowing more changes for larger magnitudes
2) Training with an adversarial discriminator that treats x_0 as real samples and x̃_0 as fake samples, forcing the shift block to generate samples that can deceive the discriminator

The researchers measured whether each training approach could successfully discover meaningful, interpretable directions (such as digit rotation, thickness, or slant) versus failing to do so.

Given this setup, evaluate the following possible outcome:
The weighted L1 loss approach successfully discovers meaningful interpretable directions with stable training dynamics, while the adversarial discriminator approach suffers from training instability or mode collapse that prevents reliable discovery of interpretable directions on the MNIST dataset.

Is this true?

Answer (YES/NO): NO